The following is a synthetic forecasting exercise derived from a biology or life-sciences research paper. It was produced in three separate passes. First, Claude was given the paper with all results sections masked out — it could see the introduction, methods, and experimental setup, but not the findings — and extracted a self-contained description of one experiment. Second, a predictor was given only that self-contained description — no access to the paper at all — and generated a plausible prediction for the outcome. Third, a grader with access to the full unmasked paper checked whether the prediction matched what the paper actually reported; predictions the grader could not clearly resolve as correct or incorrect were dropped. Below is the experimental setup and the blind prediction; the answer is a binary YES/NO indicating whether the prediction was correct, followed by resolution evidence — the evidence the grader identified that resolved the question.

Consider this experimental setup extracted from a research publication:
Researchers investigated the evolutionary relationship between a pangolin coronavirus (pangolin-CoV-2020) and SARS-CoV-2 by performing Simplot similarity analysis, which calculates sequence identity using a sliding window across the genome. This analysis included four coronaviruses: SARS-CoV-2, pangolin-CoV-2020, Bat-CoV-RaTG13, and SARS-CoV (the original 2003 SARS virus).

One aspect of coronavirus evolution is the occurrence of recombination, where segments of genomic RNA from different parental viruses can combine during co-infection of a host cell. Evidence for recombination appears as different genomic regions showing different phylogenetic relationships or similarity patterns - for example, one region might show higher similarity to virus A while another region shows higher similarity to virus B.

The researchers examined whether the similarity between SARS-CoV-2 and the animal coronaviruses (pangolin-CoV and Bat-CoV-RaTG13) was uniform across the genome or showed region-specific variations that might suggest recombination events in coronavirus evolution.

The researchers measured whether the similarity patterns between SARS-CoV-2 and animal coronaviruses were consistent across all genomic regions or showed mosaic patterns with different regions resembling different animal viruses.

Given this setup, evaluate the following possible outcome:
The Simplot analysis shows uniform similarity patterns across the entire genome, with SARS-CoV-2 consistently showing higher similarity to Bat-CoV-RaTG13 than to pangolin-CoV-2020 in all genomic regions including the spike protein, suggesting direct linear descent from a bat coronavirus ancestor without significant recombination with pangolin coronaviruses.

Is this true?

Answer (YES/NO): NO